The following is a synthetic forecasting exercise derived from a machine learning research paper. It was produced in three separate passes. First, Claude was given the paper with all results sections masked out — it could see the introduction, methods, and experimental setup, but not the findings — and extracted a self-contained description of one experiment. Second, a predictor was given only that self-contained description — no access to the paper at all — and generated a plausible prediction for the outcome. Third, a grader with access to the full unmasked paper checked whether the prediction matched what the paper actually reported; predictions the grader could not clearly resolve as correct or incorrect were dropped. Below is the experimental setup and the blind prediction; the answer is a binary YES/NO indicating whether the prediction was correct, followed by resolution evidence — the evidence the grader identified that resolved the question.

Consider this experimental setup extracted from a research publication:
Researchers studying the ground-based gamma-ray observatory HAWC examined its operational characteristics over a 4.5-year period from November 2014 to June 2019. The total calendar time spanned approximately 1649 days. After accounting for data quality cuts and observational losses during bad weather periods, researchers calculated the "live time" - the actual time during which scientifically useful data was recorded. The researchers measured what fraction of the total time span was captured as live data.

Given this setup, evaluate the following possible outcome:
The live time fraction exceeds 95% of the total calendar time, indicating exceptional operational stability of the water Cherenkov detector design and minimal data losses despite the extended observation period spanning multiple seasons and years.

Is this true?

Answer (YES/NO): NO